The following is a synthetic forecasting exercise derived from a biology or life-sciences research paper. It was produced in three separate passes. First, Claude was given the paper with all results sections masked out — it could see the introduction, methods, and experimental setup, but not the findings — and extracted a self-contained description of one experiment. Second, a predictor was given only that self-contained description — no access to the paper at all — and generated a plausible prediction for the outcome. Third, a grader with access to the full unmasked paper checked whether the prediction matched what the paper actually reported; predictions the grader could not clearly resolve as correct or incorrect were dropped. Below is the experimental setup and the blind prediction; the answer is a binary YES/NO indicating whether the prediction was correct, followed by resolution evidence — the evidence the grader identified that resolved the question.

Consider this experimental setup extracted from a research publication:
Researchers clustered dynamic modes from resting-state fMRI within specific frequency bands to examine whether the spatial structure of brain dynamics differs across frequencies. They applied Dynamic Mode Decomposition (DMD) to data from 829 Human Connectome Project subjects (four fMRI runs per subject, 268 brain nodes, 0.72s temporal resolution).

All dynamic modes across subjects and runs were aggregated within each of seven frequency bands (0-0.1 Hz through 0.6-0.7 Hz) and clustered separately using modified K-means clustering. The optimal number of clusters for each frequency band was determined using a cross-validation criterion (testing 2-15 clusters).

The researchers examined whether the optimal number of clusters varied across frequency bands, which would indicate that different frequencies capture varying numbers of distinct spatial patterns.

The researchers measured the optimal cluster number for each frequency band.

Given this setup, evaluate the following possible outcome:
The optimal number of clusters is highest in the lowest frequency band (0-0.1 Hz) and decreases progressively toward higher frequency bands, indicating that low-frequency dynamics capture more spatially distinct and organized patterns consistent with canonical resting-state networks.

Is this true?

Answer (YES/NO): NO